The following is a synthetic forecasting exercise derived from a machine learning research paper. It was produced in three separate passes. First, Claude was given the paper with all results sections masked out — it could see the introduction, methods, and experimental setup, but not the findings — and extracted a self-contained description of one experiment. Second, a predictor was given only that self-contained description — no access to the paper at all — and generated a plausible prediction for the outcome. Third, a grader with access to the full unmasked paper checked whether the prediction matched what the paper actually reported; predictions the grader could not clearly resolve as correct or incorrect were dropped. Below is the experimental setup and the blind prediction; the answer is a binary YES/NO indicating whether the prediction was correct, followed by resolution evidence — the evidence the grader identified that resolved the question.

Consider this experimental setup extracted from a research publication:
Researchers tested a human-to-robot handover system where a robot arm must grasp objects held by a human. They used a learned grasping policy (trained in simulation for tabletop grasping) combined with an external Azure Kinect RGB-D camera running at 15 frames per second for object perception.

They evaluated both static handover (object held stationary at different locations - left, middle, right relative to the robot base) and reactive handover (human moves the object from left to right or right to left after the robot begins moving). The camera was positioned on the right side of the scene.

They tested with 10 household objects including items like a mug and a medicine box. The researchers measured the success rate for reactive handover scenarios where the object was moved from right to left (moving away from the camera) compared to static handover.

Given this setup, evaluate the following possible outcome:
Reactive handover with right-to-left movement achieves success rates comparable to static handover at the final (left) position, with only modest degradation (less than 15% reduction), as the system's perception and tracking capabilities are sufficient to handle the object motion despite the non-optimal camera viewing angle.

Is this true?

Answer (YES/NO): NO